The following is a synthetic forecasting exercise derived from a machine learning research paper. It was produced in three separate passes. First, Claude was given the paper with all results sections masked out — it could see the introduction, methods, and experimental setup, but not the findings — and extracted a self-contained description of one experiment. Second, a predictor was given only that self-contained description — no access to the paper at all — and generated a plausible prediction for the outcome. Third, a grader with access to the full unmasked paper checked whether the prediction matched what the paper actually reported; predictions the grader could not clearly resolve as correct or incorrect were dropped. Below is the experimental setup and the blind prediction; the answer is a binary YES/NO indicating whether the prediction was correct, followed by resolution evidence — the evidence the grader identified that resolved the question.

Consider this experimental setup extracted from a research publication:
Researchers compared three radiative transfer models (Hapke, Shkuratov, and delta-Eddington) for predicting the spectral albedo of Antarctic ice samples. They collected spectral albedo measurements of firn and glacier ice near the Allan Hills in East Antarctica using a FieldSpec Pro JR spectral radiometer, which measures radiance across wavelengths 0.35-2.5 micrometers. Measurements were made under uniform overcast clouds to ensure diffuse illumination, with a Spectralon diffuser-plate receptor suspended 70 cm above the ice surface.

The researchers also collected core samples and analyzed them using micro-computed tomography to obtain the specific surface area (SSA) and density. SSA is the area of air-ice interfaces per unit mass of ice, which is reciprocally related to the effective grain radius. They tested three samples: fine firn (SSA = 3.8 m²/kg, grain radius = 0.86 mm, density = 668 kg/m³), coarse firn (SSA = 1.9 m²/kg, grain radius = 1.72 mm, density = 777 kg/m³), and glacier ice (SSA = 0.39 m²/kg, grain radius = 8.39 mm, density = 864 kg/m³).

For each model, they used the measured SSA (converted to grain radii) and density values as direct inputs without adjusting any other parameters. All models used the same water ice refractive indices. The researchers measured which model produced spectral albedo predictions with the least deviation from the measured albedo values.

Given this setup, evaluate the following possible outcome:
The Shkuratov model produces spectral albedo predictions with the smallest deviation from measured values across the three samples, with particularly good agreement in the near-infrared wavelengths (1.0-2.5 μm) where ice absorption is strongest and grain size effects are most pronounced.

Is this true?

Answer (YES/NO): NO